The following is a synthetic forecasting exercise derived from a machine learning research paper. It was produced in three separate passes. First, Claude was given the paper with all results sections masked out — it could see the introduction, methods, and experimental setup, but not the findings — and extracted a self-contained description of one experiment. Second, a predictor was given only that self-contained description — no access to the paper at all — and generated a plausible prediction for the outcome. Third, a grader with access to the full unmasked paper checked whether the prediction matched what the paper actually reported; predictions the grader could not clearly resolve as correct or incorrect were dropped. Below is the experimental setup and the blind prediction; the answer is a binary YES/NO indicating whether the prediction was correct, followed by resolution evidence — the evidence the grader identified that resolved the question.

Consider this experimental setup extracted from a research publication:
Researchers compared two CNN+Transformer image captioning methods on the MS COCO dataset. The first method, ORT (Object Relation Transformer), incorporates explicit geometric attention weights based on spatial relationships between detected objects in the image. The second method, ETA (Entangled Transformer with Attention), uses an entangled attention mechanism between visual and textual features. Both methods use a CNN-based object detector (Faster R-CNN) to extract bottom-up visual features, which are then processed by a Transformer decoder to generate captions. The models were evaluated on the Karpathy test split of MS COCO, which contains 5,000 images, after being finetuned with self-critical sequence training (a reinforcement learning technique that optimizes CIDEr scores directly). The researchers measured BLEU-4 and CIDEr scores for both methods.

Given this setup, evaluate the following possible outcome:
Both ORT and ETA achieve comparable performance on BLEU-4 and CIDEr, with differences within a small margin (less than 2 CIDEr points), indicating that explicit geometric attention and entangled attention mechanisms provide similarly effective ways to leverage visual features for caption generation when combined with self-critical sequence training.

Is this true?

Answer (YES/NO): YES